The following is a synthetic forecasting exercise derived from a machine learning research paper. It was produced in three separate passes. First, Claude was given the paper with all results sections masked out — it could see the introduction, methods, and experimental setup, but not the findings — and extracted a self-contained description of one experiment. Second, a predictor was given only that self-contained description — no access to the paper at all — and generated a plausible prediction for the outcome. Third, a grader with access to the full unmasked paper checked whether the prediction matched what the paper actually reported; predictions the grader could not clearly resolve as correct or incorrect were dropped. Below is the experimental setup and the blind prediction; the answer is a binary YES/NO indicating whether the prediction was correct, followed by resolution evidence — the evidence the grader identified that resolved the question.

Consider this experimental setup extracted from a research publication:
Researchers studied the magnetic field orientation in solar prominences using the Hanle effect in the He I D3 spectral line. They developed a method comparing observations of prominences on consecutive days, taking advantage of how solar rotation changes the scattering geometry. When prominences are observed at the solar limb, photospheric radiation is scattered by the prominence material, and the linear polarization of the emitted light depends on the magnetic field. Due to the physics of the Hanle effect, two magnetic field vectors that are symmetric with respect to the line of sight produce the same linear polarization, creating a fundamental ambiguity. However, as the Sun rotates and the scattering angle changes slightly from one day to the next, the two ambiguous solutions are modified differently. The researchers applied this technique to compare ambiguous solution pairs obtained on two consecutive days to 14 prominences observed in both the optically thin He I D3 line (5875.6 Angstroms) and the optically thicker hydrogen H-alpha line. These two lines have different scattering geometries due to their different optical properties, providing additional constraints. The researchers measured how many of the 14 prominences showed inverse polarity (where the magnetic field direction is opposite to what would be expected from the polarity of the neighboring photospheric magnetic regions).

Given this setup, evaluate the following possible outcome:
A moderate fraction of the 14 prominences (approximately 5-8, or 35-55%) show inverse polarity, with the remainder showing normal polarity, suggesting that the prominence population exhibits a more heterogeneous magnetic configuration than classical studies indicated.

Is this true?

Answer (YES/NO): NO